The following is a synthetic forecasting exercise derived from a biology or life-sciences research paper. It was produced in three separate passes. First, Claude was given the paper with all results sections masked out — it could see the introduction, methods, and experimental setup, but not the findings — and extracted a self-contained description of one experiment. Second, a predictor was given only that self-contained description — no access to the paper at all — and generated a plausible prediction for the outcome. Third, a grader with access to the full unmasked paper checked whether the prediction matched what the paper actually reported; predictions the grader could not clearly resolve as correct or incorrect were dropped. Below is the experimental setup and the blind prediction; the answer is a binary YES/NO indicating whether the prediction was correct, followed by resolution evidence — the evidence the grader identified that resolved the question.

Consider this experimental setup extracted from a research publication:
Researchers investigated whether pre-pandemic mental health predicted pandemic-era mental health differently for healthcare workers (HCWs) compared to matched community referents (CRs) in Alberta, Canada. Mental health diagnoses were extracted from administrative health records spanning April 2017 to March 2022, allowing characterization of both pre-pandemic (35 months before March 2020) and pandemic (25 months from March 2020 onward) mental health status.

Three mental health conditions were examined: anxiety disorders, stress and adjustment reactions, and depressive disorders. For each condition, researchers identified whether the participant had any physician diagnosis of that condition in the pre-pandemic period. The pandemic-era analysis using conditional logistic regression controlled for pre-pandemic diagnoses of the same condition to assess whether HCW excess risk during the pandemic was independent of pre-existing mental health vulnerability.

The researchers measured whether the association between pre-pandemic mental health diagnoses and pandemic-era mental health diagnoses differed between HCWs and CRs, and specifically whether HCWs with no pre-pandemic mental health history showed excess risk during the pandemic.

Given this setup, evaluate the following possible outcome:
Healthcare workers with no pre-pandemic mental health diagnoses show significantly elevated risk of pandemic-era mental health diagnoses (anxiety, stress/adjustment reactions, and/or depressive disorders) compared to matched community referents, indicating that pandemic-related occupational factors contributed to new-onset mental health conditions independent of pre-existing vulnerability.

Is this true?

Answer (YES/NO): YES